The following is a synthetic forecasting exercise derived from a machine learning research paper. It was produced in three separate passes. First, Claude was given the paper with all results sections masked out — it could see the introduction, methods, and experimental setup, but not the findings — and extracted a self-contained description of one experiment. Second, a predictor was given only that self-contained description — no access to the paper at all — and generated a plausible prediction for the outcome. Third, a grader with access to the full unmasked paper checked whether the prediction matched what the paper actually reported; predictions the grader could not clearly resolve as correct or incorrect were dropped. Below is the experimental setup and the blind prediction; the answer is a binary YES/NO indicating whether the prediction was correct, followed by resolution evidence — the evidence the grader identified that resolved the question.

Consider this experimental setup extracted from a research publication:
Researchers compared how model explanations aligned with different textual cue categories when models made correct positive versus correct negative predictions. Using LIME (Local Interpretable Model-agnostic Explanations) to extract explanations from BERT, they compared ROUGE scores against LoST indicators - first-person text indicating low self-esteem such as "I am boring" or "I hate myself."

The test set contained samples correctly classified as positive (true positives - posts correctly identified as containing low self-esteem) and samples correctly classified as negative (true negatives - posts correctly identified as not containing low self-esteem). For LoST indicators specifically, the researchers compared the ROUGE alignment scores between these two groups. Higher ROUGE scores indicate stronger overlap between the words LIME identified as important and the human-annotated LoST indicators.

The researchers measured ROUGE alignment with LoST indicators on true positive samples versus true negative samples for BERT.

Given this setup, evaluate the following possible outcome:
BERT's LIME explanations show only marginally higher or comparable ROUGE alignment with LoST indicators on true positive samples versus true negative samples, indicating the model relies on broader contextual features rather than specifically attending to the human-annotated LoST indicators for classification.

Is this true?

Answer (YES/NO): NO